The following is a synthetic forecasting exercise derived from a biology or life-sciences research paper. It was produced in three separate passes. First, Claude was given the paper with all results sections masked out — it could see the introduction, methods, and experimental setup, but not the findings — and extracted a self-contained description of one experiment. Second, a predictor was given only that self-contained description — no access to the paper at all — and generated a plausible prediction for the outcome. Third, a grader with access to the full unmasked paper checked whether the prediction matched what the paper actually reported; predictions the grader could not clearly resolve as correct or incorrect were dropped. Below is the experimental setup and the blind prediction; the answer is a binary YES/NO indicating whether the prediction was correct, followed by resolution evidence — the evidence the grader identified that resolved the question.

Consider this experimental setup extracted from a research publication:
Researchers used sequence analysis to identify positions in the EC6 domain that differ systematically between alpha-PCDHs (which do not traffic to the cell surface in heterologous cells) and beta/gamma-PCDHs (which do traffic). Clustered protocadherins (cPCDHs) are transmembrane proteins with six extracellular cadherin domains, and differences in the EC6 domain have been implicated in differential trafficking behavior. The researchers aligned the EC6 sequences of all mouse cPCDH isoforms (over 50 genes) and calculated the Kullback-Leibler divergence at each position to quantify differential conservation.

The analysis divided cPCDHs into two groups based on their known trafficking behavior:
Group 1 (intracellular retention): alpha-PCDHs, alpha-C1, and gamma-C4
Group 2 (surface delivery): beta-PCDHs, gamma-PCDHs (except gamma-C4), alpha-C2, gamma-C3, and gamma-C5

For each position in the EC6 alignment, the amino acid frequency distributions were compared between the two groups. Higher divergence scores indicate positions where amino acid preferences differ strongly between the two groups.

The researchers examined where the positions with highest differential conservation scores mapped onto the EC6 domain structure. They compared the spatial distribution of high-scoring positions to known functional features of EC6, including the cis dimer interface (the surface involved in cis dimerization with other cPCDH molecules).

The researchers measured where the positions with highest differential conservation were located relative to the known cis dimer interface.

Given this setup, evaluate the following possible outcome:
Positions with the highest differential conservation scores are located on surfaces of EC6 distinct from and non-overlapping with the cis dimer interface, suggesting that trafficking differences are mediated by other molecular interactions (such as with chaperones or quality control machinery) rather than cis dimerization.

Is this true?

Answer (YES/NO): NO